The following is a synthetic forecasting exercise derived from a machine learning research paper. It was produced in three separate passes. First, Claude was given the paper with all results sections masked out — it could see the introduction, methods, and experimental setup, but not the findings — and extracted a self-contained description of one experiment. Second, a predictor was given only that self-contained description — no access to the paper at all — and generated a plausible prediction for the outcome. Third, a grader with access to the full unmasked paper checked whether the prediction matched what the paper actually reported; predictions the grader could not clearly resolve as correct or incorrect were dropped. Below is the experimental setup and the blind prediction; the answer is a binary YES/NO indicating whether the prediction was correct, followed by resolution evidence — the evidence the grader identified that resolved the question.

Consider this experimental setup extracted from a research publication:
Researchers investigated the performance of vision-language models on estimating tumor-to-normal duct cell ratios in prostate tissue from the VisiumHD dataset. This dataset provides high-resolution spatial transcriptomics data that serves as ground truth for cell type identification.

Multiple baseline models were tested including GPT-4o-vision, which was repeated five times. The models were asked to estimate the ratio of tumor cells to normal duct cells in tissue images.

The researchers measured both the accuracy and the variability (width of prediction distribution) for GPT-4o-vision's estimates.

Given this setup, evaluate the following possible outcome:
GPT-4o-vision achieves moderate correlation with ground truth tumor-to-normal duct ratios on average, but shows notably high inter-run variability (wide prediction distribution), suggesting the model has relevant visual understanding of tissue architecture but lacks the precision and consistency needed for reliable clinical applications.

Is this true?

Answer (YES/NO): NO